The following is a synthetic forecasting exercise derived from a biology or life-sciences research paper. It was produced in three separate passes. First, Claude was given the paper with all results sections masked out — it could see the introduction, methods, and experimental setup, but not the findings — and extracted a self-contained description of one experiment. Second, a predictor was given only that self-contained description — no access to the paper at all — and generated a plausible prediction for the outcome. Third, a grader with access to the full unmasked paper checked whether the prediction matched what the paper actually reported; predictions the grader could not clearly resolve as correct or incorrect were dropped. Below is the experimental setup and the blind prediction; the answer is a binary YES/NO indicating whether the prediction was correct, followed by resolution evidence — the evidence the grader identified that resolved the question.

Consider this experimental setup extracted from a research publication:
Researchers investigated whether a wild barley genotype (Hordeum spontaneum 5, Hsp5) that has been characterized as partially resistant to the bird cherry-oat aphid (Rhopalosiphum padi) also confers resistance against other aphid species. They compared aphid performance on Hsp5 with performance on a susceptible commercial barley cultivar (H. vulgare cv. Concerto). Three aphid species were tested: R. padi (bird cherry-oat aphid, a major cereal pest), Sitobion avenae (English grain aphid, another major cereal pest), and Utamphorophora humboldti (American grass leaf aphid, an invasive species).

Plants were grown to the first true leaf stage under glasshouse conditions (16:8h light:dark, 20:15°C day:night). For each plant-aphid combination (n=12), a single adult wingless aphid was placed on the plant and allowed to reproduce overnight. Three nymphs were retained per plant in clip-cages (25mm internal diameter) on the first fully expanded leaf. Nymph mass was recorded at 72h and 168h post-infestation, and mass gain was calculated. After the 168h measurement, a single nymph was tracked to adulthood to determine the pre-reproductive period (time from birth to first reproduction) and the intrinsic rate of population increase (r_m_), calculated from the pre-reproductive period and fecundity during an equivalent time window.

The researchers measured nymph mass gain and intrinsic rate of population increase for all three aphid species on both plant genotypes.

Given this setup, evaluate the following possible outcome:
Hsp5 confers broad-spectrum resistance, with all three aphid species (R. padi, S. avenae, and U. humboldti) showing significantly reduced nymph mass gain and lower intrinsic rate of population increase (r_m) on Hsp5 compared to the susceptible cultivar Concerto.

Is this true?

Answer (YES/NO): YES